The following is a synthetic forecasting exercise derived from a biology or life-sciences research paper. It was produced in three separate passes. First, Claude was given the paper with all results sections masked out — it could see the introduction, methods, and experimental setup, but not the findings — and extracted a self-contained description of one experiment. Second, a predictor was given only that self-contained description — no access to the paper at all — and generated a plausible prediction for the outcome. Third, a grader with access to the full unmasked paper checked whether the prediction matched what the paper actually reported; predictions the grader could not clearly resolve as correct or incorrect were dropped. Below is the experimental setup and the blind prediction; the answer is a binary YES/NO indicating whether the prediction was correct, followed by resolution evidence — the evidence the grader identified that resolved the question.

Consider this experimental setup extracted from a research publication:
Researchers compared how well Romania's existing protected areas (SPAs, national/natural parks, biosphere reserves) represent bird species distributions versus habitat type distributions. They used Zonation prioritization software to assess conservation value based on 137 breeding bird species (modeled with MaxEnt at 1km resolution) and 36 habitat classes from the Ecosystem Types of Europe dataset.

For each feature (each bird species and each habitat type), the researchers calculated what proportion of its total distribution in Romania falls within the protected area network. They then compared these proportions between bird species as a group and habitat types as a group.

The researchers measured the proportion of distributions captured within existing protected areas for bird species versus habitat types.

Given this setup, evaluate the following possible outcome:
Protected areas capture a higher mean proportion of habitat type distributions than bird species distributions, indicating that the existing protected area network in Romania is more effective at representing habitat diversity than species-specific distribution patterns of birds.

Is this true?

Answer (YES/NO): YES